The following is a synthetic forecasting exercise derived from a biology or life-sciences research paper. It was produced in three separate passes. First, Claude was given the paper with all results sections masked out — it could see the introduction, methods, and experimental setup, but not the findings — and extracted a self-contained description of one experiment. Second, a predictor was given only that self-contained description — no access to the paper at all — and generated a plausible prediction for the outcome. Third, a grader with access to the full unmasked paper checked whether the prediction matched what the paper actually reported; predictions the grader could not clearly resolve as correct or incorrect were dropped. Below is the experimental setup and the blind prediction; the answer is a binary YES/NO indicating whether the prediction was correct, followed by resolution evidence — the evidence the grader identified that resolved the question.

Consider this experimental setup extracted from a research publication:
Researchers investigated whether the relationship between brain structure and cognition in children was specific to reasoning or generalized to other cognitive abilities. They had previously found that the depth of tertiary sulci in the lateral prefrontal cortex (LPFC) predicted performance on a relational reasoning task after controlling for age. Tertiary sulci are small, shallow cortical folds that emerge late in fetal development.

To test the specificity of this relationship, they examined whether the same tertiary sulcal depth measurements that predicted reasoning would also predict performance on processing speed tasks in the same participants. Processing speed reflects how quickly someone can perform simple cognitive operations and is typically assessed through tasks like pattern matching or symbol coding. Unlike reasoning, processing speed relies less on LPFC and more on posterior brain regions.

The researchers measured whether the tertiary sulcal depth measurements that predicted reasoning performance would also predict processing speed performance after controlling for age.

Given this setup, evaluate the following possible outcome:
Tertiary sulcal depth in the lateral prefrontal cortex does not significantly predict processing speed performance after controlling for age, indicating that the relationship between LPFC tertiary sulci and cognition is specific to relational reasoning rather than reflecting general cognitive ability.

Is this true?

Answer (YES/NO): YES